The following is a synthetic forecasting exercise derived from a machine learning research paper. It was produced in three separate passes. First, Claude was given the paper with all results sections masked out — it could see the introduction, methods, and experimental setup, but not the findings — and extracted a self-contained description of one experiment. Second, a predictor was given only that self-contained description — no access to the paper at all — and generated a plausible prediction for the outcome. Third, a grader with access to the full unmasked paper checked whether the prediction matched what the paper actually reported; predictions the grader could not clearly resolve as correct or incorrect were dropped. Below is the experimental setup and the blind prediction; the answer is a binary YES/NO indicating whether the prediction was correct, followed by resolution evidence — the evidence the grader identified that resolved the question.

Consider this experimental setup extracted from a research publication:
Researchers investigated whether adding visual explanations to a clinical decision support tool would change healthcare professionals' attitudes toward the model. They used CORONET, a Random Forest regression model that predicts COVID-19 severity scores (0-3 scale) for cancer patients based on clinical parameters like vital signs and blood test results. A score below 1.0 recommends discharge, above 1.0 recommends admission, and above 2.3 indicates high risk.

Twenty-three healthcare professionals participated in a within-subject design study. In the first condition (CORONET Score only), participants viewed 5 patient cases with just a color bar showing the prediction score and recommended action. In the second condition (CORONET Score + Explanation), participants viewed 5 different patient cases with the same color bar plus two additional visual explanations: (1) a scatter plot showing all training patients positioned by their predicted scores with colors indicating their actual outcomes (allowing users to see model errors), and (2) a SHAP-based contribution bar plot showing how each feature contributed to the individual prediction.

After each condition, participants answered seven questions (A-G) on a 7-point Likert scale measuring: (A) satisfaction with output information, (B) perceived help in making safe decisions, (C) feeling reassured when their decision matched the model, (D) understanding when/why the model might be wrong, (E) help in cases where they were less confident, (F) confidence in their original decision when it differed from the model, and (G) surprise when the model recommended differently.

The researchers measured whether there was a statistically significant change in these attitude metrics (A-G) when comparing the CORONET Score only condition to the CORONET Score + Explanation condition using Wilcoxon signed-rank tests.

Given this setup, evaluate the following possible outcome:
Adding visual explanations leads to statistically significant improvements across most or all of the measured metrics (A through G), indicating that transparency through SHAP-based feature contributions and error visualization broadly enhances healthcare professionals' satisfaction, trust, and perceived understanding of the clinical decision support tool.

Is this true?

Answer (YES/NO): NO